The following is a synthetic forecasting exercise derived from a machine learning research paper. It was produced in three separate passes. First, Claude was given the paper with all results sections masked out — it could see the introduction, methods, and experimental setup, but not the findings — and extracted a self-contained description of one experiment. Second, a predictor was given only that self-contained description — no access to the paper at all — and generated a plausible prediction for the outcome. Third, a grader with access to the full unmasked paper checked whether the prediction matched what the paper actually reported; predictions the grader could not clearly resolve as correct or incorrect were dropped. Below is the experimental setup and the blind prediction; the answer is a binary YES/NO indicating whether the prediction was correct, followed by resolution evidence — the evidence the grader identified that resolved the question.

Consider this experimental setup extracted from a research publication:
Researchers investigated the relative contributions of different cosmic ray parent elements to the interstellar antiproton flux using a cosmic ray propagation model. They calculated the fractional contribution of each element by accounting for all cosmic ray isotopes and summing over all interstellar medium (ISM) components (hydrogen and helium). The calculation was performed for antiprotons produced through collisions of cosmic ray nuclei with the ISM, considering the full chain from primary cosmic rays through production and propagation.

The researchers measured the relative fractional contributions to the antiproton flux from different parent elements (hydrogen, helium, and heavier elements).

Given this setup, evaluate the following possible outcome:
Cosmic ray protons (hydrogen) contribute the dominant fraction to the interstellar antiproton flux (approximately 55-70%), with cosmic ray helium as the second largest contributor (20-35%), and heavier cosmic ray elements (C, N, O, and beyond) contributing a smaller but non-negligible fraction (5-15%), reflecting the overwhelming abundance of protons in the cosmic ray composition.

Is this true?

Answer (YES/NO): NO